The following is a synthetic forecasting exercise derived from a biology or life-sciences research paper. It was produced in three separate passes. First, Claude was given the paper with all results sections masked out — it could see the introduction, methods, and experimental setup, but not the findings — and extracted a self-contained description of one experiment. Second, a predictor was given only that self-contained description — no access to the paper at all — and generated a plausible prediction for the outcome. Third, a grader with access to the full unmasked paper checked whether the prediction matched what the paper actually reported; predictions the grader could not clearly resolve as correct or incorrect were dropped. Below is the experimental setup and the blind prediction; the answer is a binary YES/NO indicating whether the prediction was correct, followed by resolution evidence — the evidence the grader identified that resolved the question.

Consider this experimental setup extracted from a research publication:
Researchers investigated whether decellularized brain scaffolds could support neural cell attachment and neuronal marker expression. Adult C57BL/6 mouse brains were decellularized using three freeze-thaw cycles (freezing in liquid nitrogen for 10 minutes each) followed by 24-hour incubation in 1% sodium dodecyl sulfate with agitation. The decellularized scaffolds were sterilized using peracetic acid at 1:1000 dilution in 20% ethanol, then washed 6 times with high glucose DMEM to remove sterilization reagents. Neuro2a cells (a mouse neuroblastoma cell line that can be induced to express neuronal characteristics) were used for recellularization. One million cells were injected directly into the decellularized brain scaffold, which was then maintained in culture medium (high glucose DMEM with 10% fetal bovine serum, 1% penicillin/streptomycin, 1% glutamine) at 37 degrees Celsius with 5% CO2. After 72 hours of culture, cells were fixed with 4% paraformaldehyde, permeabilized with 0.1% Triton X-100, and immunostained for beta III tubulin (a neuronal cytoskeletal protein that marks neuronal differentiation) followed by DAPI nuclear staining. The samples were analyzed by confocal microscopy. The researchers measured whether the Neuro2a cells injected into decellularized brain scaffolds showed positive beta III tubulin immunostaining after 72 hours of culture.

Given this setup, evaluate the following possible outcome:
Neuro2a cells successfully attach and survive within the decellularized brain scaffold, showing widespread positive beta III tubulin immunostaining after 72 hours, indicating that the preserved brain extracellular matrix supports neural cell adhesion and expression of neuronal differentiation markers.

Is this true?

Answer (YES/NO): NO